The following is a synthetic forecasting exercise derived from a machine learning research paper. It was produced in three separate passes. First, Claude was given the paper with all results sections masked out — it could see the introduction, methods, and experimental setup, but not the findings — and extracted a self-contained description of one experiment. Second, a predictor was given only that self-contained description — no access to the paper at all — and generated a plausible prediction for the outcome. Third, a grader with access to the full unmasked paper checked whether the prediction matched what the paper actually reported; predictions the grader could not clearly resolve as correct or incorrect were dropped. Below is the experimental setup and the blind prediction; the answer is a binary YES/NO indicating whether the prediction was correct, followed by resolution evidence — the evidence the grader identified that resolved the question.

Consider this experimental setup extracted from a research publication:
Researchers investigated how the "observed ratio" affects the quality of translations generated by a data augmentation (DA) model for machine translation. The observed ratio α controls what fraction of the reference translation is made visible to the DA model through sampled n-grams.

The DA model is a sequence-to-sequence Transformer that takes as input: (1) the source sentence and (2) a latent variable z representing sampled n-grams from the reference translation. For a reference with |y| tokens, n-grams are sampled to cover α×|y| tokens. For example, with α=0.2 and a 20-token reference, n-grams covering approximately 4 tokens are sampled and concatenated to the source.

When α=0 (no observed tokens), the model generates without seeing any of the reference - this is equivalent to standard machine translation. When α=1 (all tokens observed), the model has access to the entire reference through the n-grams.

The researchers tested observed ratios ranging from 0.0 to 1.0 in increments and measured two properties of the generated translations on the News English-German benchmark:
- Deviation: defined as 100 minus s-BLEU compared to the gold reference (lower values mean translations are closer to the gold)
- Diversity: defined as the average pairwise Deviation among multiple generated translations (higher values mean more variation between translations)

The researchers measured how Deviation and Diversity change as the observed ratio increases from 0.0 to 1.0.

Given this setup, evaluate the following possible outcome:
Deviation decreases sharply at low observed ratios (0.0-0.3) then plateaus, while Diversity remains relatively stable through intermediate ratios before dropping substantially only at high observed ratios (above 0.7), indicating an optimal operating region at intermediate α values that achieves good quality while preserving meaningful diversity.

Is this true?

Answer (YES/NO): NO